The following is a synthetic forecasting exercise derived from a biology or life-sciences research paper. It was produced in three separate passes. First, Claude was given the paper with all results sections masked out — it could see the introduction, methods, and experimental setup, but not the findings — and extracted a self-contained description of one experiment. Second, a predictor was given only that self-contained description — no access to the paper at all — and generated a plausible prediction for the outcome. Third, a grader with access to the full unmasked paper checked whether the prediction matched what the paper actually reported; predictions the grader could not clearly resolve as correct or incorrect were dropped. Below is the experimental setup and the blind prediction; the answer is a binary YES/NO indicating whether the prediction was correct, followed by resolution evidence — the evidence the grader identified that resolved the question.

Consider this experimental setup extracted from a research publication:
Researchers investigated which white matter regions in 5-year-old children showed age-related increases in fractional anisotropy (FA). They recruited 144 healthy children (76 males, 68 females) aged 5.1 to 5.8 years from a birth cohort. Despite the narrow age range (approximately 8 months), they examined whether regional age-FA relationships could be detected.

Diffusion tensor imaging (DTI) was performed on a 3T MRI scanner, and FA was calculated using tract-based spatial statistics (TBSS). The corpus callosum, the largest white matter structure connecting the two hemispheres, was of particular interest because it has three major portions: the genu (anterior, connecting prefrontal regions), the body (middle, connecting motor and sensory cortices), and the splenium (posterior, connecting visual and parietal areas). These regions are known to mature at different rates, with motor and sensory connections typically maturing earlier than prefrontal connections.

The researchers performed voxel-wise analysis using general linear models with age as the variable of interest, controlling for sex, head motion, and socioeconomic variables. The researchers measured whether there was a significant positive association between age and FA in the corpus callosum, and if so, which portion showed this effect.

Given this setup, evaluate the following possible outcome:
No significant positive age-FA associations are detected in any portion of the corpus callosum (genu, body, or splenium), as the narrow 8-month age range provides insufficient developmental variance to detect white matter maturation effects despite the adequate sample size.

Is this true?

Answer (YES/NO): NO